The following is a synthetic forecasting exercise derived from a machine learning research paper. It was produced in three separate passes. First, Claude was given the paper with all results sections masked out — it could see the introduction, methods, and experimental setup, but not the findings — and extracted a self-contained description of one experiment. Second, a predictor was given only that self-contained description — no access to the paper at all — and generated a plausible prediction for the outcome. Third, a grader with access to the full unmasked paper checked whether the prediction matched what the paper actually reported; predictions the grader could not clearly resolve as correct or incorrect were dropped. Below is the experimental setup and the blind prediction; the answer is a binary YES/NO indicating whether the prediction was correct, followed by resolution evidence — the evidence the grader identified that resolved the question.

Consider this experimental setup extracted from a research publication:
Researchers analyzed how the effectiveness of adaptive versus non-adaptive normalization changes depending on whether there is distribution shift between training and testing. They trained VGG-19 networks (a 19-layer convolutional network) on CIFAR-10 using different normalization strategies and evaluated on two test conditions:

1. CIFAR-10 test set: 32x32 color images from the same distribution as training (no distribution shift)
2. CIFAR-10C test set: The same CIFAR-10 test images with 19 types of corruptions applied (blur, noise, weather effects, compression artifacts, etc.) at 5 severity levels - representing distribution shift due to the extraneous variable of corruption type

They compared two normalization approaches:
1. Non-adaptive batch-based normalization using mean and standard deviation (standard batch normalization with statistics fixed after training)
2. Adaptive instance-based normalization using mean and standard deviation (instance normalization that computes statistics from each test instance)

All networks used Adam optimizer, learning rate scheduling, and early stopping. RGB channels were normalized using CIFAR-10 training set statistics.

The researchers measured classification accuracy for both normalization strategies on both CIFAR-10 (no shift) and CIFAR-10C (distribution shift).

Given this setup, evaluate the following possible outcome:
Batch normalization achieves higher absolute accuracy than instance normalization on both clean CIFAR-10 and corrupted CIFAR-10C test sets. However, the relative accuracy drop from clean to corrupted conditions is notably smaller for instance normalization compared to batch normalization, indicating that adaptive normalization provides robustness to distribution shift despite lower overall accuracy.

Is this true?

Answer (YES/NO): NO